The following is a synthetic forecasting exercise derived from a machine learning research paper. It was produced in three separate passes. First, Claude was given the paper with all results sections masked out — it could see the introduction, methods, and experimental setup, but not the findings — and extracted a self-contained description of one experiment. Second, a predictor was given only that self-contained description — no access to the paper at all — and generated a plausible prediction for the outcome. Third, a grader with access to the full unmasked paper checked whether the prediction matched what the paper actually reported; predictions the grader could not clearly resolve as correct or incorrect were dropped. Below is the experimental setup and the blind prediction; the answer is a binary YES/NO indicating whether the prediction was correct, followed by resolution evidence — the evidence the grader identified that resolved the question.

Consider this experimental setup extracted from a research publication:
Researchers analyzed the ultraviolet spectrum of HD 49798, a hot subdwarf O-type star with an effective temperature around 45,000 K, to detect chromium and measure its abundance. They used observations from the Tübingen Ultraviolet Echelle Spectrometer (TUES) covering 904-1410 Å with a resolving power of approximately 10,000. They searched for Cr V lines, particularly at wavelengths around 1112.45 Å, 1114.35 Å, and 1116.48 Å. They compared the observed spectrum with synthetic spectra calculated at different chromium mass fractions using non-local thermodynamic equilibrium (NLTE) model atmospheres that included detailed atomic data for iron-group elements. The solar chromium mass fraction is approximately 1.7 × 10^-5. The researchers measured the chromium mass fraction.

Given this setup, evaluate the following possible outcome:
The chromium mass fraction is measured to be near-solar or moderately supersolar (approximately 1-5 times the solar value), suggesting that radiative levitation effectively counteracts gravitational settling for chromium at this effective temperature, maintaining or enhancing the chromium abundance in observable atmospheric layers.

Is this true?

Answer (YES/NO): YES